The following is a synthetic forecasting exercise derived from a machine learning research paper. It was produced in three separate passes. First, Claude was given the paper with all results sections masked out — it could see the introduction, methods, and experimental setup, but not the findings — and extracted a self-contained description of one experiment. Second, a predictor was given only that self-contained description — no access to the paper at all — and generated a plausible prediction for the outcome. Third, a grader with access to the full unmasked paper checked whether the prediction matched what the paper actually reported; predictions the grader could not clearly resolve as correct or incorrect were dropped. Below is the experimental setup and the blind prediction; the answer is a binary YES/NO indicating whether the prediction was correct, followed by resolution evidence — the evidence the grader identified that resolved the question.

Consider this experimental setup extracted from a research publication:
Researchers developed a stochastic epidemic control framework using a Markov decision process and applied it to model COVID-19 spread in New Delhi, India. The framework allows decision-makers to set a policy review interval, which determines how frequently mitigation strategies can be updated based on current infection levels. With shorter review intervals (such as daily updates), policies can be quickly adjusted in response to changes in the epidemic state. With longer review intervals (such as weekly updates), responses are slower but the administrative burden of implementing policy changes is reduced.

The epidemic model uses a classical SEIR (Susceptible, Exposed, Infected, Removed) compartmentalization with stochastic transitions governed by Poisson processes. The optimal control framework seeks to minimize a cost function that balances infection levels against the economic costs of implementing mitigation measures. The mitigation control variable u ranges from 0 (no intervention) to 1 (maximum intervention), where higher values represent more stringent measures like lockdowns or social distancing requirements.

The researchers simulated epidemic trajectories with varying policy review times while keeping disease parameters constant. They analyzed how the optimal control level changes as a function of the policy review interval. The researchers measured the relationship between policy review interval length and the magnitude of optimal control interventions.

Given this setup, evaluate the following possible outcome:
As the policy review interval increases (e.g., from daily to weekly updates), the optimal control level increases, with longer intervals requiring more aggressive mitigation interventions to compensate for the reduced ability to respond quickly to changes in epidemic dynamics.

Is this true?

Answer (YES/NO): YES